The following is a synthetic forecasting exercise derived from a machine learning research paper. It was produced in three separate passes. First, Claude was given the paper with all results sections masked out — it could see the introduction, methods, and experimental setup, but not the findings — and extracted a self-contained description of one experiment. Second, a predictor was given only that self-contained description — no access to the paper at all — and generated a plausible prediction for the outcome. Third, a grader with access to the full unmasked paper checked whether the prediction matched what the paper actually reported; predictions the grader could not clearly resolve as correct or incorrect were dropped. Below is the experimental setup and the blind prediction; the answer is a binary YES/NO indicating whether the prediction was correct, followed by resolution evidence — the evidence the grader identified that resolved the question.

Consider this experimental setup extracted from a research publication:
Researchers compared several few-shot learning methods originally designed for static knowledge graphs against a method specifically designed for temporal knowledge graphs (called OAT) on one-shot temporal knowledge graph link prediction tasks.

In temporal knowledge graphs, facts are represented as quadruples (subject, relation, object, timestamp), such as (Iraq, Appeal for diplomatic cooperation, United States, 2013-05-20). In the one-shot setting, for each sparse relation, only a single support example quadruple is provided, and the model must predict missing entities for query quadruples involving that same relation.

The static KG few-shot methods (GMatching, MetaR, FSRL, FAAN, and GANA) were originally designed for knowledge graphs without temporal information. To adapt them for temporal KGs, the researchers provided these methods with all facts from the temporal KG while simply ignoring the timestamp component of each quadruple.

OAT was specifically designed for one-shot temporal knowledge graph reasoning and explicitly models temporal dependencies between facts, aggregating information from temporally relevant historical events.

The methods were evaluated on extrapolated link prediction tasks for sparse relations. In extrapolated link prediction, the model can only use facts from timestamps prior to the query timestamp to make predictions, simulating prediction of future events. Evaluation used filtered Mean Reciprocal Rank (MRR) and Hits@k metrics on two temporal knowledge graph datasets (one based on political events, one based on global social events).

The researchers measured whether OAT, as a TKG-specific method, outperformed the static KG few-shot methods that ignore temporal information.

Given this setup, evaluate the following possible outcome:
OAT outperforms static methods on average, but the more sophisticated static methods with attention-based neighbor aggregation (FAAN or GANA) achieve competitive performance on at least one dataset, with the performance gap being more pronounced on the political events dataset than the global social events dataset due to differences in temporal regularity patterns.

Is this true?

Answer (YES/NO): NO